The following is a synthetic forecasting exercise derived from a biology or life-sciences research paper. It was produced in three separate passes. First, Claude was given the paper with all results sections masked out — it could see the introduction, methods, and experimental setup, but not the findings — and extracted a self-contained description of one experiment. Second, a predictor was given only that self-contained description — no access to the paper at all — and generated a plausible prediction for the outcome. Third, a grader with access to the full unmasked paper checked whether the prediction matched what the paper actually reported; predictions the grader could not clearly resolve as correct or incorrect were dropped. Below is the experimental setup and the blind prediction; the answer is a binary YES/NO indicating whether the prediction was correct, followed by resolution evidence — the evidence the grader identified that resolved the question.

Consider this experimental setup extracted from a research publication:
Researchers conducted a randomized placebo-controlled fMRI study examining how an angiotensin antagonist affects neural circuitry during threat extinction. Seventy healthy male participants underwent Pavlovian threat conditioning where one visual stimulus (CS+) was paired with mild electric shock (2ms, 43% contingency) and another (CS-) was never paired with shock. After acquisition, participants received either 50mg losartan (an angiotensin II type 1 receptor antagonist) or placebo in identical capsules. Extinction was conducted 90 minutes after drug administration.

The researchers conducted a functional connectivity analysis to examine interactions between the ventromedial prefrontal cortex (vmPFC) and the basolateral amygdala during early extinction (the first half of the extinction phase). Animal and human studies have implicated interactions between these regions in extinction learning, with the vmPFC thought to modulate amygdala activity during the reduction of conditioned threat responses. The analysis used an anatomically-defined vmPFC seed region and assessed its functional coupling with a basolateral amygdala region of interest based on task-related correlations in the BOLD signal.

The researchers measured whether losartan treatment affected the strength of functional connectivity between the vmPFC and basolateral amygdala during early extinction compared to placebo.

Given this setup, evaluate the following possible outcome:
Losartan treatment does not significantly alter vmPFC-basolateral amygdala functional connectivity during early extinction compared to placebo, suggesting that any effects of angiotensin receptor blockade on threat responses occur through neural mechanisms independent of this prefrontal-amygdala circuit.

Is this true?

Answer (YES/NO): NO